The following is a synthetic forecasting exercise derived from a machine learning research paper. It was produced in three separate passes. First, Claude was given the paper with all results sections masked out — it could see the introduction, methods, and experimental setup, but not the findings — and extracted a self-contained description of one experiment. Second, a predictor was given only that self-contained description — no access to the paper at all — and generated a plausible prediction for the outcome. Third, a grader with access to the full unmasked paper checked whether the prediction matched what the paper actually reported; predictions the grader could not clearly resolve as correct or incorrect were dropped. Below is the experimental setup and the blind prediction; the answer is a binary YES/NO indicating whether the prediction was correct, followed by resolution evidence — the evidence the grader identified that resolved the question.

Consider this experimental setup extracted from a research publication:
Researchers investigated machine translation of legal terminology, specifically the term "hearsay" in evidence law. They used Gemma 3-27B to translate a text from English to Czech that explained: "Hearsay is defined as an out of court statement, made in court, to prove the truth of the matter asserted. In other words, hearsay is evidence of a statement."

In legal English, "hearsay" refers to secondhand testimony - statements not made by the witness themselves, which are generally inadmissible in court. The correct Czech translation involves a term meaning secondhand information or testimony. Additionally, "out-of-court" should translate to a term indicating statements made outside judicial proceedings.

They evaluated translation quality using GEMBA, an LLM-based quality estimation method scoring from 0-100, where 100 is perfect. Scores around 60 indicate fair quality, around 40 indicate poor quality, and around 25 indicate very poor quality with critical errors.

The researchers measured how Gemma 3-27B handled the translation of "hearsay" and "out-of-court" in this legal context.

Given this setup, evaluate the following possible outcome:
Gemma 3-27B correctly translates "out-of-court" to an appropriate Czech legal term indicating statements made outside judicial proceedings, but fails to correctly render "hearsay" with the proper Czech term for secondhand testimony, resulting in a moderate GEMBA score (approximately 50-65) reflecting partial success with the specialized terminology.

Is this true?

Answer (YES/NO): NO